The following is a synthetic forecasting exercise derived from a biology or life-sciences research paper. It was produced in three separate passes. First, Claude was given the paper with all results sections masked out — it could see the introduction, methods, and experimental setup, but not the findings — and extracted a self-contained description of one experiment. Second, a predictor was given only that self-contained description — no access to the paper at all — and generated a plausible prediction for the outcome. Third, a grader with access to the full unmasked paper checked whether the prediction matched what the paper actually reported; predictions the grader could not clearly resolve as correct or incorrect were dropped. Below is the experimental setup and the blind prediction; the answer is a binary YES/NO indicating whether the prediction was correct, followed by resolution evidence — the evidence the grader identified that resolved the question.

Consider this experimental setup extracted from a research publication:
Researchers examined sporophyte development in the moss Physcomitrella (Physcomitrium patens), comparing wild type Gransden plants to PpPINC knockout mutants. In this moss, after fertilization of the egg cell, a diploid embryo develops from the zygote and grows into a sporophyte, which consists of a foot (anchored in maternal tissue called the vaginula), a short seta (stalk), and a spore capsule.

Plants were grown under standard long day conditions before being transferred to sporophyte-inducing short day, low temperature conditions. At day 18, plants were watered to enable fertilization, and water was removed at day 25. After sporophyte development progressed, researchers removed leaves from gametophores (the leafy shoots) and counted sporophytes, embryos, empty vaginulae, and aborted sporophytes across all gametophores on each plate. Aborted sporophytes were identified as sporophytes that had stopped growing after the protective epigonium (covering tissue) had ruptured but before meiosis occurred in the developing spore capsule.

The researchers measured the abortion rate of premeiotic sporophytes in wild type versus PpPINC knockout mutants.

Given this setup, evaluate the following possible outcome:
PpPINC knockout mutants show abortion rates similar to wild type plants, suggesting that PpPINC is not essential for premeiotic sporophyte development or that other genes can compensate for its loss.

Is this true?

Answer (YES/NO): NO